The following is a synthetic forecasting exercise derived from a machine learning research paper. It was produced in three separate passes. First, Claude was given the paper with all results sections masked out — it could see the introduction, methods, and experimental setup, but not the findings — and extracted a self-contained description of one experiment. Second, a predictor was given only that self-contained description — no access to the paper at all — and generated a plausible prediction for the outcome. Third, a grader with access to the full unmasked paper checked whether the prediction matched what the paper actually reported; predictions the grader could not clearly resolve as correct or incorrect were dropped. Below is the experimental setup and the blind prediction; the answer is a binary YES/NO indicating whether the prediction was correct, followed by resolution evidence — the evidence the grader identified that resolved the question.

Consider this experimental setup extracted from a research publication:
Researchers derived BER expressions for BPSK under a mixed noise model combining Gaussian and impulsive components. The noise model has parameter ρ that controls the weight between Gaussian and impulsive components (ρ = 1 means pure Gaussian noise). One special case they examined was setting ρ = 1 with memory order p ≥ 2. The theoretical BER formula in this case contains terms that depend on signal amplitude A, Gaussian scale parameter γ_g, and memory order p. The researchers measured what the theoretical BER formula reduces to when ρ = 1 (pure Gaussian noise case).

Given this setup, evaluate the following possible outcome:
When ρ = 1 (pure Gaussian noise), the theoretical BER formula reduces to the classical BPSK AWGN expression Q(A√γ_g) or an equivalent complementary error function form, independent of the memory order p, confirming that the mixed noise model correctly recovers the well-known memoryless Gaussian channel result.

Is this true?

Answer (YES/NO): NO